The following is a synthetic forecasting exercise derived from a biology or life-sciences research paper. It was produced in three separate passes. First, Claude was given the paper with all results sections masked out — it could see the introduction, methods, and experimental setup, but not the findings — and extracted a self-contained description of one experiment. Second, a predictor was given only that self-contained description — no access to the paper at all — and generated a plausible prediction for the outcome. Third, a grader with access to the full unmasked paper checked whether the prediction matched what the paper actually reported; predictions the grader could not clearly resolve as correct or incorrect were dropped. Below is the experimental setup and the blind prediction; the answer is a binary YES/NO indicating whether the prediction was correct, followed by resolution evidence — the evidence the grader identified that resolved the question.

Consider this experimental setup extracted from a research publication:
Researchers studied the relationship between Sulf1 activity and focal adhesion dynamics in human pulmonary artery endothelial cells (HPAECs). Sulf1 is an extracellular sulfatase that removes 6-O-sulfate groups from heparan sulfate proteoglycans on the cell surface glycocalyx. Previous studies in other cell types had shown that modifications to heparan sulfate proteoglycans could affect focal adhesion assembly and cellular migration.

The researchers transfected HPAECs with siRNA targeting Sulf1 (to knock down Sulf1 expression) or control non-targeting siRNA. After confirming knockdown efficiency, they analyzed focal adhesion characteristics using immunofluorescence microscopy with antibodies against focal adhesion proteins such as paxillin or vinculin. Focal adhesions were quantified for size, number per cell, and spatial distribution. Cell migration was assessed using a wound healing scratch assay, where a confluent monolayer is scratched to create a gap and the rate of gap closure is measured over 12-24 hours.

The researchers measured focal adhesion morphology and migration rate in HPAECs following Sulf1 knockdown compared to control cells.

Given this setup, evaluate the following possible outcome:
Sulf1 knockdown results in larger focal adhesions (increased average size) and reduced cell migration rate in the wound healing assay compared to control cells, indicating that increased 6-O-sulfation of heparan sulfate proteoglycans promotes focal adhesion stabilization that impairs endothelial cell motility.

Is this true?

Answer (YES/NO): NO